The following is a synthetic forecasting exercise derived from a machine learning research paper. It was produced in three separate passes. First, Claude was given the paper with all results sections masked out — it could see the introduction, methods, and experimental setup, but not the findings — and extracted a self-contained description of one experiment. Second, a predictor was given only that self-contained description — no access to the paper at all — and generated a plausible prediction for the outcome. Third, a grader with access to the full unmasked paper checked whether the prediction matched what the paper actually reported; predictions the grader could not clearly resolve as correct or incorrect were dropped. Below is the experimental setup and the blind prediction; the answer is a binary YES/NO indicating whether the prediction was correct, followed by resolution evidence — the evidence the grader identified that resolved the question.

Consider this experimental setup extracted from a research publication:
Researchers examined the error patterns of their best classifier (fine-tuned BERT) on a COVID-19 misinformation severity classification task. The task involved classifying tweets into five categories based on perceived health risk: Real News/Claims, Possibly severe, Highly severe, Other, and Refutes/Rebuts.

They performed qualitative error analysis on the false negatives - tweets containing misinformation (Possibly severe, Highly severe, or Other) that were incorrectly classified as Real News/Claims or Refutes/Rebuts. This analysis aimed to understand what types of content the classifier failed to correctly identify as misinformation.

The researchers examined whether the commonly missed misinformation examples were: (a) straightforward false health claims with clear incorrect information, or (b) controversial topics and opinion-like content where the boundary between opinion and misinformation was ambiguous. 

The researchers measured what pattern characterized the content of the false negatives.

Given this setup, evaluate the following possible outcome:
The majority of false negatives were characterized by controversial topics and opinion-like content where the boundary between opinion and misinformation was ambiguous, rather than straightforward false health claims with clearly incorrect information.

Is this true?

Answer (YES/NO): YES